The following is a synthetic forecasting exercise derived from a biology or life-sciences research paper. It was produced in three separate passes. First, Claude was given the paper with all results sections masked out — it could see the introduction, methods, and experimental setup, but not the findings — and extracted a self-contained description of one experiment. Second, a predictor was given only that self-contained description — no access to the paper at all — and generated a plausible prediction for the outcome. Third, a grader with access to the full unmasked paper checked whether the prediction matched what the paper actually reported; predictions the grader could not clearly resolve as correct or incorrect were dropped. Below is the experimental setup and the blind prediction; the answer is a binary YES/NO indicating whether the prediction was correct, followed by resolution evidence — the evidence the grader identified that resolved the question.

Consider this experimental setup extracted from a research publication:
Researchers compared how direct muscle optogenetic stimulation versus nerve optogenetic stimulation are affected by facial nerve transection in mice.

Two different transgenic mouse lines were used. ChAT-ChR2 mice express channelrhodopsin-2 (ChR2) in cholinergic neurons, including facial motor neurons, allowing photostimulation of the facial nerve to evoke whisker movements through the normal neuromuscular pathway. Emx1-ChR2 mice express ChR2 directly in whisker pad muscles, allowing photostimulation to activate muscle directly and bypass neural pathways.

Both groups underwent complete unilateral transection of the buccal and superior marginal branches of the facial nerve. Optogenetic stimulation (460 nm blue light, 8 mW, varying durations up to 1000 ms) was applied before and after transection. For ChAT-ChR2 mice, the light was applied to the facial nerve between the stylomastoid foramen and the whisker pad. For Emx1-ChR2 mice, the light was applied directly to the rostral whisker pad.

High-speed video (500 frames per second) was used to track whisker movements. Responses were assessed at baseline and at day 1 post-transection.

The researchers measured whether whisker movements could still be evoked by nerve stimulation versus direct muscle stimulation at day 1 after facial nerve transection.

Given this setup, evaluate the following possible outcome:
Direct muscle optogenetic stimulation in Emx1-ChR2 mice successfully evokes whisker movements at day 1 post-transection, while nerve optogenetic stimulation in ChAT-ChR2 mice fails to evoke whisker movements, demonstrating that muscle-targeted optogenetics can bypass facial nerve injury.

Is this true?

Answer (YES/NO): YES